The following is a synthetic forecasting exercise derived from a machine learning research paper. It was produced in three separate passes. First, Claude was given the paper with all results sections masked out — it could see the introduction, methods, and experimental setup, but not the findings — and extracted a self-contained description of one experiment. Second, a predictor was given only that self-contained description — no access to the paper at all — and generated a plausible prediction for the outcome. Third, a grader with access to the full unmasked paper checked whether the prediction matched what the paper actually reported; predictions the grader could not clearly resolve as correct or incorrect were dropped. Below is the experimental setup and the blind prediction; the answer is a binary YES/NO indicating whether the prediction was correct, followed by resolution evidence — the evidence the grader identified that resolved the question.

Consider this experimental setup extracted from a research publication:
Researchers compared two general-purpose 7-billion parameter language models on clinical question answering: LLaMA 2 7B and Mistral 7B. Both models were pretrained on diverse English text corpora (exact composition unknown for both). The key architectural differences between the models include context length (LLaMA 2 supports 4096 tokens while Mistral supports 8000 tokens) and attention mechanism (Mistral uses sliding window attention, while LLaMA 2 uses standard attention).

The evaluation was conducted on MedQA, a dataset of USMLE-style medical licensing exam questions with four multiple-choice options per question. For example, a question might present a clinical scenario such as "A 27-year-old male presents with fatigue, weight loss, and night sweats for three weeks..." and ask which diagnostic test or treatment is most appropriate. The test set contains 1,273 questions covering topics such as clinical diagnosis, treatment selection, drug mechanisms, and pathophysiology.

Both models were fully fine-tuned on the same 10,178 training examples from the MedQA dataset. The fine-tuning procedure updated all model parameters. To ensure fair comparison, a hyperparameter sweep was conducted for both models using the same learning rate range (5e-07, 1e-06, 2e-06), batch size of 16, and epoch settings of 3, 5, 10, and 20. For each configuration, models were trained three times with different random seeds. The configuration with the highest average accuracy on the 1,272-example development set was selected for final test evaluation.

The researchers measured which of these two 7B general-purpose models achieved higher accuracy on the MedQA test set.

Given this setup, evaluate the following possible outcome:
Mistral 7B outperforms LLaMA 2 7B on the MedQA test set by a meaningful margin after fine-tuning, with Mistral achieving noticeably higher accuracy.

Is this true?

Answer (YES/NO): YES